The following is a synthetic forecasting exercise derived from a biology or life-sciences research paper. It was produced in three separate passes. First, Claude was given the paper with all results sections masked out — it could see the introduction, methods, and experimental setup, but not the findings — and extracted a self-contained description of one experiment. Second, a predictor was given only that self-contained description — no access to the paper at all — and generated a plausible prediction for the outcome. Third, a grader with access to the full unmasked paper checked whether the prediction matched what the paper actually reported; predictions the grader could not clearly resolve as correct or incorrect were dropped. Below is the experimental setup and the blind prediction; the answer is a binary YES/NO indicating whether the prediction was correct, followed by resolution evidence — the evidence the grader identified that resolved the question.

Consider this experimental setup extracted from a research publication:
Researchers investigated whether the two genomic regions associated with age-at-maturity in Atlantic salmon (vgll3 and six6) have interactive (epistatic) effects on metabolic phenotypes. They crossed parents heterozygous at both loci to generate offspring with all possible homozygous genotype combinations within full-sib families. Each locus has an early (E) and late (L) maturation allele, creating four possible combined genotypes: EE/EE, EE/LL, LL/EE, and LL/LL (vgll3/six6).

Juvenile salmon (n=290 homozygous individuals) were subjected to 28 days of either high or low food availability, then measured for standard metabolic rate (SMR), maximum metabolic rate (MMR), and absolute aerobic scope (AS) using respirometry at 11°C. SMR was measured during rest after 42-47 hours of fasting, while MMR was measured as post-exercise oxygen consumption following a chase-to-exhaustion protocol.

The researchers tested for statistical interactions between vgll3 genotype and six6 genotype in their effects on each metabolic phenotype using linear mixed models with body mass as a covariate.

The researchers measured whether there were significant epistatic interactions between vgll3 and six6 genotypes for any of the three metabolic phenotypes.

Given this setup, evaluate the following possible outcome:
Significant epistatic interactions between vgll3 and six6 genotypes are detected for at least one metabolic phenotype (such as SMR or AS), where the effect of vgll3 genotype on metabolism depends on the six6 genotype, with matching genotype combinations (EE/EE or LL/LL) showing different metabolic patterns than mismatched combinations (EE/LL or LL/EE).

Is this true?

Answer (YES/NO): NO